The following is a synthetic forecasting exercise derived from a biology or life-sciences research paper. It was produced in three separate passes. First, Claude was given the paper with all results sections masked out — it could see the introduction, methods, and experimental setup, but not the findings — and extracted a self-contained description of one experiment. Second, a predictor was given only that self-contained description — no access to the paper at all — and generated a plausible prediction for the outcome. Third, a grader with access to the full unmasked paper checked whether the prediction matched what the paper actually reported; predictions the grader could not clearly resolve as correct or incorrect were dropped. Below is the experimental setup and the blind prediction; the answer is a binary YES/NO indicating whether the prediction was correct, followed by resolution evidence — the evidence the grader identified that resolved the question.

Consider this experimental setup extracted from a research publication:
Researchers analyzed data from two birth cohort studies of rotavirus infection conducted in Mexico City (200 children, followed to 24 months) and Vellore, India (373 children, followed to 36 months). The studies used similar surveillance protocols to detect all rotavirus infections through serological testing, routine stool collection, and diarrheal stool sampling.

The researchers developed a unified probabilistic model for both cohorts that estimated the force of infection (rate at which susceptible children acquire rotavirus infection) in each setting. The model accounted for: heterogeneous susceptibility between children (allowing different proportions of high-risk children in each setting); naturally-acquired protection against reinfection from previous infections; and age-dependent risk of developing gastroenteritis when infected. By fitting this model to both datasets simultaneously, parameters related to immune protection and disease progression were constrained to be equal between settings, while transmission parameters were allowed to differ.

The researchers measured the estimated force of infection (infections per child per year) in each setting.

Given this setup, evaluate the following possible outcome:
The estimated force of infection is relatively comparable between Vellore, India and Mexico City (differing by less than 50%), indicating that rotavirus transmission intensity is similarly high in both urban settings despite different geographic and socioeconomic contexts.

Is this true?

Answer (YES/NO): NO